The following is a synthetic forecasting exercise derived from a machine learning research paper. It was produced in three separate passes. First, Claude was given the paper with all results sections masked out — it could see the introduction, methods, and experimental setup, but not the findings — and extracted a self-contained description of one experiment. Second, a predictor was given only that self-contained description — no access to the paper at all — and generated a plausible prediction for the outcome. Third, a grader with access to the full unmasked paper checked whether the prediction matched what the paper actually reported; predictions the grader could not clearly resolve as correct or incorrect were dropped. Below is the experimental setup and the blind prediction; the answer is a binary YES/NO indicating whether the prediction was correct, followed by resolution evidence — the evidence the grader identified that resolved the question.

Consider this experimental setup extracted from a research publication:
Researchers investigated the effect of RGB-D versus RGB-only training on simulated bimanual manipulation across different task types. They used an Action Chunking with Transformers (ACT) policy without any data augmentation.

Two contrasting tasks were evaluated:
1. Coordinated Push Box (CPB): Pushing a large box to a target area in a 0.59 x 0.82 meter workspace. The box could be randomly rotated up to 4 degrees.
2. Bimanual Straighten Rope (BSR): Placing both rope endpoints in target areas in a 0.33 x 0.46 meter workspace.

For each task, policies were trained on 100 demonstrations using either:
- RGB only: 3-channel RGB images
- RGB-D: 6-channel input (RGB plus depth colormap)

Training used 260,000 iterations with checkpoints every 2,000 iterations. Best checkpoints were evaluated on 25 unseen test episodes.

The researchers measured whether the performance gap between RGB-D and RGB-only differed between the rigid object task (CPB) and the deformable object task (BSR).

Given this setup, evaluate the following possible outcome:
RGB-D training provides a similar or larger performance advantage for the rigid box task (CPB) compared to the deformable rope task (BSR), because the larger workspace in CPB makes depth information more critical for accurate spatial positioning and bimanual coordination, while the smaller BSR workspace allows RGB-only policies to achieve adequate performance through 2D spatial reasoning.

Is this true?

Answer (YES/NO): YES